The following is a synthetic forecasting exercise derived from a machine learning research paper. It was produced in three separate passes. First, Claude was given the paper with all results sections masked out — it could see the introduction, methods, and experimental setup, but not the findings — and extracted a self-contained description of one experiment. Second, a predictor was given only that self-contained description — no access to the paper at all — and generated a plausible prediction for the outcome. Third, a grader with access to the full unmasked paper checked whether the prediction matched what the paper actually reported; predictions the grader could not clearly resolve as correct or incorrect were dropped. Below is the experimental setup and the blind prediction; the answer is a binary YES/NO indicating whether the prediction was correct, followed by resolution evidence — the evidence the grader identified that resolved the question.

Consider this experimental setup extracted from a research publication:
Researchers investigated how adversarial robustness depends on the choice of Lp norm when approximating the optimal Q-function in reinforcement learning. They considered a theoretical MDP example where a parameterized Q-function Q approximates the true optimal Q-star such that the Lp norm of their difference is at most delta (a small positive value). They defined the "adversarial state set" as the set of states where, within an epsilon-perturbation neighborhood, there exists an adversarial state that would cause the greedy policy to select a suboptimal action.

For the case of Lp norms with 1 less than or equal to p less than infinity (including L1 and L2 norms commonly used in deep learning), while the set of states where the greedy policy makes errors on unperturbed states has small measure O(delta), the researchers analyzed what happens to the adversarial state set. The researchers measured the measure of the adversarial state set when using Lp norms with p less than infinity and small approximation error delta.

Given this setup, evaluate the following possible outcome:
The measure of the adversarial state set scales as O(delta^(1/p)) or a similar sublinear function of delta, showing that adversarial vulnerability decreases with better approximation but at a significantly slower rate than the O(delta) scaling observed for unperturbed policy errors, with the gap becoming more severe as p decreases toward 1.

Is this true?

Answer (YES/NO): NO